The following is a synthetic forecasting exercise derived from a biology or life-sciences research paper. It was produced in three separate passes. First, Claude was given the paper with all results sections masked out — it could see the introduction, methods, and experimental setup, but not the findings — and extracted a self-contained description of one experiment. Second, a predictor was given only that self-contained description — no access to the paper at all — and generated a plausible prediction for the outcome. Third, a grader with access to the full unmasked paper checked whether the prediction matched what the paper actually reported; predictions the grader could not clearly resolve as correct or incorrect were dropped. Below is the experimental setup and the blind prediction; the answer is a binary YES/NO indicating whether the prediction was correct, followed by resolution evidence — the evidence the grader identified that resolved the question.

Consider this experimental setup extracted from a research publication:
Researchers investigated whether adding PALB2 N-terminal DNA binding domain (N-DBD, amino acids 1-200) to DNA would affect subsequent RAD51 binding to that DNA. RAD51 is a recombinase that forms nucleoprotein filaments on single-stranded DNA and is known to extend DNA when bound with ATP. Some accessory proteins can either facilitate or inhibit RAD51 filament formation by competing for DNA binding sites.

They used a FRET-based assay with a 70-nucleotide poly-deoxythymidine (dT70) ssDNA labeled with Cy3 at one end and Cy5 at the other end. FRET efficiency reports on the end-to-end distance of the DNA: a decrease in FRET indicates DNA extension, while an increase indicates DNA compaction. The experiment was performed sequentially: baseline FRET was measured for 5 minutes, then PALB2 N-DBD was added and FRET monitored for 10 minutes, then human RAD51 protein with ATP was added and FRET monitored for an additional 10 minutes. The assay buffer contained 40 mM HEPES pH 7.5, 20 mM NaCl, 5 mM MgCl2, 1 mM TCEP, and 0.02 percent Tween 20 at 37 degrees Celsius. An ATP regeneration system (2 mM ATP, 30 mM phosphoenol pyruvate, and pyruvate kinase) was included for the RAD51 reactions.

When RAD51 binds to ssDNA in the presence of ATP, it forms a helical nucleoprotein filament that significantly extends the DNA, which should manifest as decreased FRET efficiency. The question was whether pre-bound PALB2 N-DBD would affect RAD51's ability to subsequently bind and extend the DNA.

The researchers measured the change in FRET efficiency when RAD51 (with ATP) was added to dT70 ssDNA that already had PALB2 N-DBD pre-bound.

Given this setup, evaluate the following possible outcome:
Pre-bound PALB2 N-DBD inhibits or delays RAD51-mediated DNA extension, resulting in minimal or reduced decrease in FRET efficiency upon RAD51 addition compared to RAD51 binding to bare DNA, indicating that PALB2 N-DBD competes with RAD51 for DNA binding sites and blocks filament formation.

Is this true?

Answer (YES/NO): NO